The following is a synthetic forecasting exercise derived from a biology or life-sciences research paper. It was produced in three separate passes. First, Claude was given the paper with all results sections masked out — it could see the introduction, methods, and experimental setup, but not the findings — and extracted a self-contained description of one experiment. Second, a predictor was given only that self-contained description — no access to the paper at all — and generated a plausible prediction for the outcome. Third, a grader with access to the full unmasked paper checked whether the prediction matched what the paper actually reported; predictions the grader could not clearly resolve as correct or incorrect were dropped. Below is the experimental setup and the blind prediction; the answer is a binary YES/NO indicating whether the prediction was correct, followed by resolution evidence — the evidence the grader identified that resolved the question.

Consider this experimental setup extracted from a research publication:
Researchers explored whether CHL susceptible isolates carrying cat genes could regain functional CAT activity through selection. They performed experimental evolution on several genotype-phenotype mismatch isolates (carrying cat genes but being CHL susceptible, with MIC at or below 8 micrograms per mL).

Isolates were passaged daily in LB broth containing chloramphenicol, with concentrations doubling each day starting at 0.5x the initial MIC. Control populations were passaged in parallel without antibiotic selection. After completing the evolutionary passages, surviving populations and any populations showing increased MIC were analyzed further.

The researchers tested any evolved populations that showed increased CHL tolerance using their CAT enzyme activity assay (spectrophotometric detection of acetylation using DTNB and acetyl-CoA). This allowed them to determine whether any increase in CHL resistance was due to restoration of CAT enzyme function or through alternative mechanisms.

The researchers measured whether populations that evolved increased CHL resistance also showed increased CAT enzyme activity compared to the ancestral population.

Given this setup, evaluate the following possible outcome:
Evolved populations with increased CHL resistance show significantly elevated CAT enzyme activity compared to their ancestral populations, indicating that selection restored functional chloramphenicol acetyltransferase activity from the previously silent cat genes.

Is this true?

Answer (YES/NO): NO